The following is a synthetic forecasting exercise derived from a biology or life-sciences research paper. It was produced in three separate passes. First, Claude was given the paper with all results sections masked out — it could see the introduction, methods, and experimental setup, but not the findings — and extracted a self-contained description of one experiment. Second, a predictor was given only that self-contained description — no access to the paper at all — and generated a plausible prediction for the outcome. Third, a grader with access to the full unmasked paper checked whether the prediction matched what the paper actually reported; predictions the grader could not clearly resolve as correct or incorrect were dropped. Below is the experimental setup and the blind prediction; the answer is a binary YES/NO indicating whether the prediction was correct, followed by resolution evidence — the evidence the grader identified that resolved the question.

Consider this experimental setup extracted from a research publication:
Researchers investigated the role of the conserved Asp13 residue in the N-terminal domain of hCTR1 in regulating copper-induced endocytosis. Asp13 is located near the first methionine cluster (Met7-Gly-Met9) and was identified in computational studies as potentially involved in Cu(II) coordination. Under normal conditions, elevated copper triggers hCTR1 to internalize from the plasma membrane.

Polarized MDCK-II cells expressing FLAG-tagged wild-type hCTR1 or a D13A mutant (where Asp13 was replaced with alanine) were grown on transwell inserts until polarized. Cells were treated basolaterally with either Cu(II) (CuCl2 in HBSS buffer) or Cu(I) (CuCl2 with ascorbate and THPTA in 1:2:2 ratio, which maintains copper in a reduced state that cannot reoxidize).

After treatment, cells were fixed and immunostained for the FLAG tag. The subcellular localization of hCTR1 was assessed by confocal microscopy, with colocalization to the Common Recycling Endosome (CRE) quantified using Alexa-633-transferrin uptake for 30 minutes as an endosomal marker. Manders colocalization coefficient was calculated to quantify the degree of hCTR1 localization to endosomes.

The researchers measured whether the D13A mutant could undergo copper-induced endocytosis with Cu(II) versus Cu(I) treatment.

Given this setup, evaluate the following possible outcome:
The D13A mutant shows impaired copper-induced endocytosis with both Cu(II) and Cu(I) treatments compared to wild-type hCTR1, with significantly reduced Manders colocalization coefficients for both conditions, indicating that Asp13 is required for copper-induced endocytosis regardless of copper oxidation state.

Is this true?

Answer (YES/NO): NO